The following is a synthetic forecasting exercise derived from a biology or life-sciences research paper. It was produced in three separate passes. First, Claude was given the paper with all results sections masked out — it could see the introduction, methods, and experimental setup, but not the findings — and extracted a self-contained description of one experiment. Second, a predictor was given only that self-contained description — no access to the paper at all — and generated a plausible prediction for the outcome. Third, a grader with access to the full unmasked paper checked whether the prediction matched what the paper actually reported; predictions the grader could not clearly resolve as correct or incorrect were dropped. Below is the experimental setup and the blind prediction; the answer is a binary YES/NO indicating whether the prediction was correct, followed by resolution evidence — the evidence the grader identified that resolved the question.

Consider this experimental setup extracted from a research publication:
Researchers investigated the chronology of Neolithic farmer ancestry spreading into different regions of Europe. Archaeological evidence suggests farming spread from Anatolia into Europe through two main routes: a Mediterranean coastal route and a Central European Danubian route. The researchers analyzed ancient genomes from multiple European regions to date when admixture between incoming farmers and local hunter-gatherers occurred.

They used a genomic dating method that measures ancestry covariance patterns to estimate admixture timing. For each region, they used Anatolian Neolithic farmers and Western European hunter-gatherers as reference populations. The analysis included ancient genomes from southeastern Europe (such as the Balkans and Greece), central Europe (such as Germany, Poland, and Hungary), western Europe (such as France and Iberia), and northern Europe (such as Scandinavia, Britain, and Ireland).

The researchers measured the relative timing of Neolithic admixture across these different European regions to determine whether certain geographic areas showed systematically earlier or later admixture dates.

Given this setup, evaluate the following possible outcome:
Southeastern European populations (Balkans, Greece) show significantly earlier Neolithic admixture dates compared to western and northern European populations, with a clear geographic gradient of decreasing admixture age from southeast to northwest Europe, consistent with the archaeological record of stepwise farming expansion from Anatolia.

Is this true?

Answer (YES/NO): NO